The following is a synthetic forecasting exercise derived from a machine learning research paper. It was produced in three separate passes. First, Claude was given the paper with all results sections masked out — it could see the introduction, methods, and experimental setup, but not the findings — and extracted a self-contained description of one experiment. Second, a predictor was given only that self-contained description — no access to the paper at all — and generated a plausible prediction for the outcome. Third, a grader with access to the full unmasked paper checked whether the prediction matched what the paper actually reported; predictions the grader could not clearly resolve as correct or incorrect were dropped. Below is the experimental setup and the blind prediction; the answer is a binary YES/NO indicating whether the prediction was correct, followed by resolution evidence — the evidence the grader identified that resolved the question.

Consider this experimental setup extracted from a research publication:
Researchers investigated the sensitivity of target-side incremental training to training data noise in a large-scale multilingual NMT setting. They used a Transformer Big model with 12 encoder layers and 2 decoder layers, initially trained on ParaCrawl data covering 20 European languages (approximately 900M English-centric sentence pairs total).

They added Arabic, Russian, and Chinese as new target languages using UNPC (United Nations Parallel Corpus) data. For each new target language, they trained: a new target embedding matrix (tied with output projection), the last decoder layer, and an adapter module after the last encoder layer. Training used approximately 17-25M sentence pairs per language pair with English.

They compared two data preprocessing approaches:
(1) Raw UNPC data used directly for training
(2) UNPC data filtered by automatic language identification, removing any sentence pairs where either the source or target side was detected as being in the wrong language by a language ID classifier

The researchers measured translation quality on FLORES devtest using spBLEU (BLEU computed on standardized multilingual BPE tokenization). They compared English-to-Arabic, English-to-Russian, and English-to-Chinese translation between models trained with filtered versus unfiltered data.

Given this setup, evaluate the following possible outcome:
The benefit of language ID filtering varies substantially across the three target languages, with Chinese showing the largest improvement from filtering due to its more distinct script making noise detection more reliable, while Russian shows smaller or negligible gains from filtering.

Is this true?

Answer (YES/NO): NO